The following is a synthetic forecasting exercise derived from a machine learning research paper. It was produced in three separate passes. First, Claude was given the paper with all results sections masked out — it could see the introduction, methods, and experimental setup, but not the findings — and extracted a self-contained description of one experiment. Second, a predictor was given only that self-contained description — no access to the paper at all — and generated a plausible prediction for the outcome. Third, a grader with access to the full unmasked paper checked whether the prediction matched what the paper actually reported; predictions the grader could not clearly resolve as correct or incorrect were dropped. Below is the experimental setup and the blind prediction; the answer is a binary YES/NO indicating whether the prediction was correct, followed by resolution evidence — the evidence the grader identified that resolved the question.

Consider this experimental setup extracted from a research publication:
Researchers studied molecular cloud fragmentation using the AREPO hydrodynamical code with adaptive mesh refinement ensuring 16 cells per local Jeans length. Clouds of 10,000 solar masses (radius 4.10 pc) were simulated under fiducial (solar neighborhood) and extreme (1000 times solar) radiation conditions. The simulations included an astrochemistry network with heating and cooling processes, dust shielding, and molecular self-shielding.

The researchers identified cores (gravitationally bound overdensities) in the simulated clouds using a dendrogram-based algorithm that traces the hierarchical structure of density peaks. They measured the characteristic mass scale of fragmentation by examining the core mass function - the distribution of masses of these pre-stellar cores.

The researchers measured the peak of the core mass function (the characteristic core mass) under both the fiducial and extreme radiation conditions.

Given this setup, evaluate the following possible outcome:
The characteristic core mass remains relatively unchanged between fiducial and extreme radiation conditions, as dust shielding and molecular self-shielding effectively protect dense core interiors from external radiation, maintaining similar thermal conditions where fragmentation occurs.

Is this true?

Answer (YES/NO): NO